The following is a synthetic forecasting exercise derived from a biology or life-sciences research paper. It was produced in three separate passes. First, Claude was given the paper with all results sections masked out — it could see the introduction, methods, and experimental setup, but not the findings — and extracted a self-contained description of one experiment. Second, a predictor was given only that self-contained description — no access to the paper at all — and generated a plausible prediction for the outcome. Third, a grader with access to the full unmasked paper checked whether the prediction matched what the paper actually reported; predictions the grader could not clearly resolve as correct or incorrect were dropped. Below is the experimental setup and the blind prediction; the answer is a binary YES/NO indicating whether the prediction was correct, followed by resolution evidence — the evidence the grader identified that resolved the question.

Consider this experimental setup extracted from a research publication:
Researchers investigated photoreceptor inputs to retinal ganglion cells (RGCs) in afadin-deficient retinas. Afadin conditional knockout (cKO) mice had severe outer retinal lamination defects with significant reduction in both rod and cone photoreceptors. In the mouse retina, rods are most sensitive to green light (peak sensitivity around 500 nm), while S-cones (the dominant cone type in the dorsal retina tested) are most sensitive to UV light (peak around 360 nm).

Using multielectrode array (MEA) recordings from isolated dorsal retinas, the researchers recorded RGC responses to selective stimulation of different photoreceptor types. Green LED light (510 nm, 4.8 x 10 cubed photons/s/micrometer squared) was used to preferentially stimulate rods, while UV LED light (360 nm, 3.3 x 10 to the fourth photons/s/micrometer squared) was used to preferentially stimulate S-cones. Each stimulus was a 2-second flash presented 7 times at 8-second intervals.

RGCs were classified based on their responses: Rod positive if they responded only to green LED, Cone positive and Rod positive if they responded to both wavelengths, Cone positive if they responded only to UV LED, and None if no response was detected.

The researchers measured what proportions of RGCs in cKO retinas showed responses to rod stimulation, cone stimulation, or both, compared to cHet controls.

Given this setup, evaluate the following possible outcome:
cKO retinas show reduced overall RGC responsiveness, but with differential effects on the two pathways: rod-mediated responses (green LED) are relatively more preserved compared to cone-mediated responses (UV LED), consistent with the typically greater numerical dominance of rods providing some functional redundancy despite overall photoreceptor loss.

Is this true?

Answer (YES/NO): NO